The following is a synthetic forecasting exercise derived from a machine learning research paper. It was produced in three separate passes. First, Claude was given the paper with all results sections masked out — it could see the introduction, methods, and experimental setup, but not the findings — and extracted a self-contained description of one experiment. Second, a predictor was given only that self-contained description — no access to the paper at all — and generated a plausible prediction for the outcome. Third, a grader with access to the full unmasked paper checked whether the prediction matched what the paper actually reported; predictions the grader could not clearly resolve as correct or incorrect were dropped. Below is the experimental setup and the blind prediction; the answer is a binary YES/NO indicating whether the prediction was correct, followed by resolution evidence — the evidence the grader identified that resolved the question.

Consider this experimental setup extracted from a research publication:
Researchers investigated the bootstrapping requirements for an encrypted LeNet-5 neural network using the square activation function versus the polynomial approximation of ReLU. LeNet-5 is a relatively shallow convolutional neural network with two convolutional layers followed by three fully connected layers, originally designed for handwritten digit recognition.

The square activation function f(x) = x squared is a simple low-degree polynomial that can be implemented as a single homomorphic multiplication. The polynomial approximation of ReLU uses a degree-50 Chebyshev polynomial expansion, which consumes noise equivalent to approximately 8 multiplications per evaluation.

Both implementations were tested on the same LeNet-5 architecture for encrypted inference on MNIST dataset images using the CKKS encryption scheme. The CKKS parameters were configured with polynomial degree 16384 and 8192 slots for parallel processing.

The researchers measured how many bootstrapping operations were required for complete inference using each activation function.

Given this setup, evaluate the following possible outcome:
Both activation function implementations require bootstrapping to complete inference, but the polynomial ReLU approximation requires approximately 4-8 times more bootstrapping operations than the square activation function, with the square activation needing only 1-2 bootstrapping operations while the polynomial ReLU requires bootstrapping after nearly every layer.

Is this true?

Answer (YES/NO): NO